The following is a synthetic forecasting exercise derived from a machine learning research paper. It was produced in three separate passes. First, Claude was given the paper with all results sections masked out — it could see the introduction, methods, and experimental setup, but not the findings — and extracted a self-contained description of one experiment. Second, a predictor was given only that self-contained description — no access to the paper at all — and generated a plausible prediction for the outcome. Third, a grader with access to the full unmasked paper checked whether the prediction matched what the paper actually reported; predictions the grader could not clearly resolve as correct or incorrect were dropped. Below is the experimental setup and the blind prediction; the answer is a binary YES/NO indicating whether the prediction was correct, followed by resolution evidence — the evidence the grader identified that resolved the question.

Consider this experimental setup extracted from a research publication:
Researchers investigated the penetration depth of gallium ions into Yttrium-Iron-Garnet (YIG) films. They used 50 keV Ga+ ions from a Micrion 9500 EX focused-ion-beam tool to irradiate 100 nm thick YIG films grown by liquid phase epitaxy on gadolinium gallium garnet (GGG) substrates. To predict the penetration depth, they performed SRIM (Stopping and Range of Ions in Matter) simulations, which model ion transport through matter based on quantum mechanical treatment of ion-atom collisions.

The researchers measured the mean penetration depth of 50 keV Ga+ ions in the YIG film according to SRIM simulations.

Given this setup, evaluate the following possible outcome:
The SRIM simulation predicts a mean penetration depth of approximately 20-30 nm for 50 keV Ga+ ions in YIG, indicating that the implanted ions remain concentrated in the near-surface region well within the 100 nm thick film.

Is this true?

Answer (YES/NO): YES